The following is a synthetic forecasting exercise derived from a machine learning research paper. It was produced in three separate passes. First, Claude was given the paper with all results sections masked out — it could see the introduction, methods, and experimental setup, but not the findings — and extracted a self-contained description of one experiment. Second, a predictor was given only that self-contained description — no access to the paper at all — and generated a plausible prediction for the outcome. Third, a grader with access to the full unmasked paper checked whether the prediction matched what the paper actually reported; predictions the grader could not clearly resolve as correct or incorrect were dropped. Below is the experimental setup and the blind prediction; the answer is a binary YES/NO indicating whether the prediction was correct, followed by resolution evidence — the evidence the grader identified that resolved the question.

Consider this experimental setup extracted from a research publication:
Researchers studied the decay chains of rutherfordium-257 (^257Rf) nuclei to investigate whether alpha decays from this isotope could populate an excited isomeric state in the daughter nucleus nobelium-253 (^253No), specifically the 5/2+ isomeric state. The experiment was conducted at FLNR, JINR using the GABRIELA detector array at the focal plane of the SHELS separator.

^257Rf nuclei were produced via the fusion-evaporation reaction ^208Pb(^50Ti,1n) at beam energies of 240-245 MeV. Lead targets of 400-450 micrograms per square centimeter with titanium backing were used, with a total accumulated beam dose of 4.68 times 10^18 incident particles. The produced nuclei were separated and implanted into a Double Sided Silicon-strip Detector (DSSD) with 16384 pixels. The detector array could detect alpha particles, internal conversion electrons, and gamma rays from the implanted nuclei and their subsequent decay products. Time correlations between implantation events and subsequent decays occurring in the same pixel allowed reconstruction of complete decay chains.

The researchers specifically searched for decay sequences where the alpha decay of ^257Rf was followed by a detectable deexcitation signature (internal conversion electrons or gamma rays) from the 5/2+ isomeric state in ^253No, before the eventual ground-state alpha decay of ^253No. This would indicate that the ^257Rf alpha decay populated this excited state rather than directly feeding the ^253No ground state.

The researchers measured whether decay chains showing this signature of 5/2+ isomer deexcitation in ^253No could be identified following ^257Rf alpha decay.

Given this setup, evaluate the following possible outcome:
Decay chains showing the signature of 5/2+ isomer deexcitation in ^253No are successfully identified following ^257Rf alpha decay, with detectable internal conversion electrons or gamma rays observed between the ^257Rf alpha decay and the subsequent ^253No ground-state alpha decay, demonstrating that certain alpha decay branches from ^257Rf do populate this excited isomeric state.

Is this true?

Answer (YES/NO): YES